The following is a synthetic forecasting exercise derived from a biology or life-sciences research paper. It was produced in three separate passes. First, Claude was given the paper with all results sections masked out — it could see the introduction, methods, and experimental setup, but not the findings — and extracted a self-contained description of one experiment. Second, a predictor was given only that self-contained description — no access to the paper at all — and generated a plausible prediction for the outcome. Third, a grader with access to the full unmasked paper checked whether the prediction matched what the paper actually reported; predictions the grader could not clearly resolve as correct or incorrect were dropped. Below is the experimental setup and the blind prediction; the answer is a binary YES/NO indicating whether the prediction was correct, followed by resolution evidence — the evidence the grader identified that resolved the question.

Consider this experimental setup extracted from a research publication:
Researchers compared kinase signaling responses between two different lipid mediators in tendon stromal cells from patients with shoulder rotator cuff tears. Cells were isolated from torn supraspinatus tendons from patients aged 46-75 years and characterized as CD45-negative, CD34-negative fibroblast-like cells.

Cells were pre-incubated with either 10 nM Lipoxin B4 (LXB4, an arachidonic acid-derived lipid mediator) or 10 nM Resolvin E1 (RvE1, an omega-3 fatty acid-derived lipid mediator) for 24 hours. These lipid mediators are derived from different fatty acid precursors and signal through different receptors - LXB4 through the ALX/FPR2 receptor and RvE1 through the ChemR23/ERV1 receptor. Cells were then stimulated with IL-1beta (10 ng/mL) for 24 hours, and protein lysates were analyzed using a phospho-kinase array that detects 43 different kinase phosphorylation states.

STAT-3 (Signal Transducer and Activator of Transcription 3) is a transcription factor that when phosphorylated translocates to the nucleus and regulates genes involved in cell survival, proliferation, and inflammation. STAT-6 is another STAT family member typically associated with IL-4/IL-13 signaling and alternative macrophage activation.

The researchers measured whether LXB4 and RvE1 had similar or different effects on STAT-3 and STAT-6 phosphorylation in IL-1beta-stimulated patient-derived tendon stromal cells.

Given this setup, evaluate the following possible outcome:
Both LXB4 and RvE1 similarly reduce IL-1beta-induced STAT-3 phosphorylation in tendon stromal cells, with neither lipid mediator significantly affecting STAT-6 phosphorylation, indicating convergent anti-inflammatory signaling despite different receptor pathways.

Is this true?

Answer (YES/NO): NO